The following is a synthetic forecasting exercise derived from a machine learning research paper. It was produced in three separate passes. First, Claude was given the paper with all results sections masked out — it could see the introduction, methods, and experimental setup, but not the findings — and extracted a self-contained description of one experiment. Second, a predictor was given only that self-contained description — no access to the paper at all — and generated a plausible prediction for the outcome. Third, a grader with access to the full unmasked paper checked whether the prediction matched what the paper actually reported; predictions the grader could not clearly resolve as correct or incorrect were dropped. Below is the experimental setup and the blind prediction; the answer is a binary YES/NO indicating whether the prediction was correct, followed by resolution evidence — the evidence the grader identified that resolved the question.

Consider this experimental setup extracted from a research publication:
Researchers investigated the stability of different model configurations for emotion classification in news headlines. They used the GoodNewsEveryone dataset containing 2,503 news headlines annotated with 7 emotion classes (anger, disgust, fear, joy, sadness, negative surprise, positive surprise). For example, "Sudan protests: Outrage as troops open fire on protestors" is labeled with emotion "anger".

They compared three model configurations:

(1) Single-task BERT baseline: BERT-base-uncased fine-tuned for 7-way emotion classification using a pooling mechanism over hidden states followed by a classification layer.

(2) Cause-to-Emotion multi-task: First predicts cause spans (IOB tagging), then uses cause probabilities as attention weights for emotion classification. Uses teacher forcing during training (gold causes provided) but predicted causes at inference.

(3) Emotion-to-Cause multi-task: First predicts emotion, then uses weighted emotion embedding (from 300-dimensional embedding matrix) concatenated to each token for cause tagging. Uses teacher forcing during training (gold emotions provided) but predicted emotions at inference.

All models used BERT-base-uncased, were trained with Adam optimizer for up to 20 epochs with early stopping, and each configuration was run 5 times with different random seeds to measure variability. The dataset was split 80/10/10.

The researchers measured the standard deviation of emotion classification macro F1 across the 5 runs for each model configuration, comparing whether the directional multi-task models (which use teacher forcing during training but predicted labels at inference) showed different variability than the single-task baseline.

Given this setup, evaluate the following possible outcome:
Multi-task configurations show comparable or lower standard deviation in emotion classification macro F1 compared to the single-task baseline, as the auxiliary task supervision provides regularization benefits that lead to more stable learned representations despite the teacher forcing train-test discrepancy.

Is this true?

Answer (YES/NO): NO